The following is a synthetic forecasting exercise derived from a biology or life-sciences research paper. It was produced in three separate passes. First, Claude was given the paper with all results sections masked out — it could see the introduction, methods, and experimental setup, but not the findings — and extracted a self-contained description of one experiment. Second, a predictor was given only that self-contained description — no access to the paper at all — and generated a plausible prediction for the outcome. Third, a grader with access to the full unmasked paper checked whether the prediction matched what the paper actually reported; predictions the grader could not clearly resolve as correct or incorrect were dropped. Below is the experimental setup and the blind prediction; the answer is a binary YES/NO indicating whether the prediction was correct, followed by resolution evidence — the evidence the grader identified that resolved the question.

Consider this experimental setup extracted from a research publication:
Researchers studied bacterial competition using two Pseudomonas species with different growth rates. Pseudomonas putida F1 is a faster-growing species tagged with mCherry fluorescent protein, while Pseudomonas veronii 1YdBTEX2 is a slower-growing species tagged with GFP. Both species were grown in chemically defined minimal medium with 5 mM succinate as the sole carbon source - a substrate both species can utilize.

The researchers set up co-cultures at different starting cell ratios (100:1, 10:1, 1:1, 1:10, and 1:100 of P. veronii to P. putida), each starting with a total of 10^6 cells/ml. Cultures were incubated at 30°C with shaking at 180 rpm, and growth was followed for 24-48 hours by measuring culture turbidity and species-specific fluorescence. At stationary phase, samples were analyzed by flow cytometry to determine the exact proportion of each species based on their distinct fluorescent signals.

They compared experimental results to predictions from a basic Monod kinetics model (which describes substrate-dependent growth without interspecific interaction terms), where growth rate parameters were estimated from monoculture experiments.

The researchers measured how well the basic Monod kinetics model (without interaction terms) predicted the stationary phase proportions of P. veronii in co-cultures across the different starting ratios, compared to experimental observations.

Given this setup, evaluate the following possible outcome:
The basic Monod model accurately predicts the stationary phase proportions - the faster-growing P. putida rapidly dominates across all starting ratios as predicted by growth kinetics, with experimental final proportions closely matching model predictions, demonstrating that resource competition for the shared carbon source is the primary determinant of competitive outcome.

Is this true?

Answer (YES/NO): NO